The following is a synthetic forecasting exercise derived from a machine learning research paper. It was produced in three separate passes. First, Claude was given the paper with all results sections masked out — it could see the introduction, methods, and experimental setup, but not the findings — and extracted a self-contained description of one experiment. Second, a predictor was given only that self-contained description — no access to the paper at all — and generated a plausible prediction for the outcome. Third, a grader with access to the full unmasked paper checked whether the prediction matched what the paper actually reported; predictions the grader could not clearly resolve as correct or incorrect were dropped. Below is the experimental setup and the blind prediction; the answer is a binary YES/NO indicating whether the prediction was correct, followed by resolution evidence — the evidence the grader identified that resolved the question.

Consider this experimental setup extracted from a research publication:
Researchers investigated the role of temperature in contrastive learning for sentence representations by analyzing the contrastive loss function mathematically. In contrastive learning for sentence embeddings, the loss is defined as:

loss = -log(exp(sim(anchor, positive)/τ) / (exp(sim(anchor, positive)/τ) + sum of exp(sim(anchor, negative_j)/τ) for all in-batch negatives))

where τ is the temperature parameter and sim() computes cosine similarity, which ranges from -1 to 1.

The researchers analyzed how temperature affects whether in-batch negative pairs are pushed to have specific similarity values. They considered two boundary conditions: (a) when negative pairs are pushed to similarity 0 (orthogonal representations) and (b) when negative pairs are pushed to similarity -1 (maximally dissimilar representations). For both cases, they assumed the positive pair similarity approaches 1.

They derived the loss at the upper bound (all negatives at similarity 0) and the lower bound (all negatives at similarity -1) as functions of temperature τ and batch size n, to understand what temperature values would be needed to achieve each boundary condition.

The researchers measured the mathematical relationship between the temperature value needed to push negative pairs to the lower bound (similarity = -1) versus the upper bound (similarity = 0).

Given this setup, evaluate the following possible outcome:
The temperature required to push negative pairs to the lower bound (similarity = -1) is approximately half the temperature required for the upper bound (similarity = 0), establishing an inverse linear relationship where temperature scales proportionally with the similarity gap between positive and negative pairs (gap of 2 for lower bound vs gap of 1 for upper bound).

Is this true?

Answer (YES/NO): NO